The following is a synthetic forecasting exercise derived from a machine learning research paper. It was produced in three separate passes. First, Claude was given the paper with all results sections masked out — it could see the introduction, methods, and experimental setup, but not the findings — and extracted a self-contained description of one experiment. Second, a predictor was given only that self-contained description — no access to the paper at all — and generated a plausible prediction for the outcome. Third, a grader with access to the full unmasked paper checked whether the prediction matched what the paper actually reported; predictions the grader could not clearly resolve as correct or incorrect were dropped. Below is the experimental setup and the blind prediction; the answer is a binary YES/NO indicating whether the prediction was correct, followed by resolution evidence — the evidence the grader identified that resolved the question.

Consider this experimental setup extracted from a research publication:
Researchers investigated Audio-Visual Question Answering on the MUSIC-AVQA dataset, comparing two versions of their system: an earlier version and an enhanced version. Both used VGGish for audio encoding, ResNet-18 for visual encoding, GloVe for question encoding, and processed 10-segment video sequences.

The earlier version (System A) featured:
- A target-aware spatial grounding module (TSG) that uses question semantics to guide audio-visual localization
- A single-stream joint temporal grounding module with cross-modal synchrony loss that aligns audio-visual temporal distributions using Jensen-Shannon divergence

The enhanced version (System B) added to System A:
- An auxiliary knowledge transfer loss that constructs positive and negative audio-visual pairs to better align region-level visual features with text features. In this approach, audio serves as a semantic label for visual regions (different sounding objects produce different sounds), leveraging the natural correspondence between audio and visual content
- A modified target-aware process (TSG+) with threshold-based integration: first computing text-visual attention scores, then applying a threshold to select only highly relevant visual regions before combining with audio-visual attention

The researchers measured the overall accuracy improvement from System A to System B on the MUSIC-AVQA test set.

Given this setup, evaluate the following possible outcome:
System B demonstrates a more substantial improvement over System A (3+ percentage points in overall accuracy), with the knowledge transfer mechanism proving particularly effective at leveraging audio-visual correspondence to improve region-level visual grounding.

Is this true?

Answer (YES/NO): NO